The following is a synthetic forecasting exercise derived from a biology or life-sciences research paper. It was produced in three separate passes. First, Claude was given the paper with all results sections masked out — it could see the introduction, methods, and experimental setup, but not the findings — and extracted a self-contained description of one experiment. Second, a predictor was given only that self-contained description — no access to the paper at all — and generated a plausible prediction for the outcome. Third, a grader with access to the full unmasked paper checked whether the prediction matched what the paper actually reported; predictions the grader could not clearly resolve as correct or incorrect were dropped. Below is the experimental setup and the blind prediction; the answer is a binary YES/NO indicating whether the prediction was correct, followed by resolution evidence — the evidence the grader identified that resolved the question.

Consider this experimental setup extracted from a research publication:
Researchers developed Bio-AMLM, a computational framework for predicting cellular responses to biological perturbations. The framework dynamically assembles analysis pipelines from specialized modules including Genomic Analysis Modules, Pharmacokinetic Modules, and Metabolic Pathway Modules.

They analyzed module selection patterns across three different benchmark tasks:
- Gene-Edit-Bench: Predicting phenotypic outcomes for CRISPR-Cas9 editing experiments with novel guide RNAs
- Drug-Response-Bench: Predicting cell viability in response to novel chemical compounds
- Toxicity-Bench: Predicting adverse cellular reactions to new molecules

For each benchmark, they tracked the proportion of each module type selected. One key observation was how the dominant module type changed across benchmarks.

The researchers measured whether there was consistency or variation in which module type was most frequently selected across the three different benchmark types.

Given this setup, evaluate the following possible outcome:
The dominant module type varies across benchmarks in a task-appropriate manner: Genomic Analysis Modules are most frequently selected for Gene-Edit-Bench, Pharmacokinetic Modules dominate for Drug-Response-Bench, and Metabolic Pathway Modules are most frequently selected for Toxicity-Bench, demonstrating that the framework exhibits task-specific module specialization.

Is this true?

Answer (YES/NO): NO